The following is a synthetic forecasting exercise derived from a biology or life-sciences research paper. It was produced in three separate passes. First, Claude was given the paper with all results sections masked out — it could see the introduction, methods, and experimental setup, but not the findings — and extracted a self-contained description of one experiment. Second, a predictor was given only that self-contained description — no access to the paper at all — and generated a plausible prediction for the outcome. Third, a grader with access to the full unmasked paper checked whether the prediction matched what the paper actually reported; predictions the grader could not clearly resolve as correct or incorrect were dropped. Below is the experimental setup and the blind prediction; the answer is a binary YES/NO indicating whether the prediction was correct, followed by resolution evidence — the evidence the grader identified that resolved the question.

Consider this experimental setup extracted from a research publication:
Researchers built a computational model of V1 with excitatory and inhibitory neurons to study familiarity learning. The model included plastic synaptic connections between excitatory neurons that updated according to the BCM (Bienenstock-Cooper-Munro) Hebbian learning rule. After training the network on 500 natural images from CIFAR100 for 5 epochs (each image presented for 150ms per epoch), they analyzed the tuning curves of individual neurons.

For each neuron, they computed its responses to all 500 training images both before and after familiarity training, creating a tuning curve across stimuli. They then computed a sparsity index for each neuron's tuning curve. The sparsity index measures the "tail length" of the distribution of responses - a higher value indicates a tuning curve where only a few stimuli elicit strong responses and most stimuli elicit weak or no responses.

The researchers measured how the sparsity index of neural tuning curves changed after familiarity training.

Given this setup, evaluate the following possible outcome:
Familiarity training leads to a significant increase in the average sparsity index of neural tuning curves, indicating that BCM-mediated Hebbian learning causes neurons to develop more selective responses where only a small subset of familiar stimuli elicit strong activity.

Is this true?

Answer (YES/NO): YES